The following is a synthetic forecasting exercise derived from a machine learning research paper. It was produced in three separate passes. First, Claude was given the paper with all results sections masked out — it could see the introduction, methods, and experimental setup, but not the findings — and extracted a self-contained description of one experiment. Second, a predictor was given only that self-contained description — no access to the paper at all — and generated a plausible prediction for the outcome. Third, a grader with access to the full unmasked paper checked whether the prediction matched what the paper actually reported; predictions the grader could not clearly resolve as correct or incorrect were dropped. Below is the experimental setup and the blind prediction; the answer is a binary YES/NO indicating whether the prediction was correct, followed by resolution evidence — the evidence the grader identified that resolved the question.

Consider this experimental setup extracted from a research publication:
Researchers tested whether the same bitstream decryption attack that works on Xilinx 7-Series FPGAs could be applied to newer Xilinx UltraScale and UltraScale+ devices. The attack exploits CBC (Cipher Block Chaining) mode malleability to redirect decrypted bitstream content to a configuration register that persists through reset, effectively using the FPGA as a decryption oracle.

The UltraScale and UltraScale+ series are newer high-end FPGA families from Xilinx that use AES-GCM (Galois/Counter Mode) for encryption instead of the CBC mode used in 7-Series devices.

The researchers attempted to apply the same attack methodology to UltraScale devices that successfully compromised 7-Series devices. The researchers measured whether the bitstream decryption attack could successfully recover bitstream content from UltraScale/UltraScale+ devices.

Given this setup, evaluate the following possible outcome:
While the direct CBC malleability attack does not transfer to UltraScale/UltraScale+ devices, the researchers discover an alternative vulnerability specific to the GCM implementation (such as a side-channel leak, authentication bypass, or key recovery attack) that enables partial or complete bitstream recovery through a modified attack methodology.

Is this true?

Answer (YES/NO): NO